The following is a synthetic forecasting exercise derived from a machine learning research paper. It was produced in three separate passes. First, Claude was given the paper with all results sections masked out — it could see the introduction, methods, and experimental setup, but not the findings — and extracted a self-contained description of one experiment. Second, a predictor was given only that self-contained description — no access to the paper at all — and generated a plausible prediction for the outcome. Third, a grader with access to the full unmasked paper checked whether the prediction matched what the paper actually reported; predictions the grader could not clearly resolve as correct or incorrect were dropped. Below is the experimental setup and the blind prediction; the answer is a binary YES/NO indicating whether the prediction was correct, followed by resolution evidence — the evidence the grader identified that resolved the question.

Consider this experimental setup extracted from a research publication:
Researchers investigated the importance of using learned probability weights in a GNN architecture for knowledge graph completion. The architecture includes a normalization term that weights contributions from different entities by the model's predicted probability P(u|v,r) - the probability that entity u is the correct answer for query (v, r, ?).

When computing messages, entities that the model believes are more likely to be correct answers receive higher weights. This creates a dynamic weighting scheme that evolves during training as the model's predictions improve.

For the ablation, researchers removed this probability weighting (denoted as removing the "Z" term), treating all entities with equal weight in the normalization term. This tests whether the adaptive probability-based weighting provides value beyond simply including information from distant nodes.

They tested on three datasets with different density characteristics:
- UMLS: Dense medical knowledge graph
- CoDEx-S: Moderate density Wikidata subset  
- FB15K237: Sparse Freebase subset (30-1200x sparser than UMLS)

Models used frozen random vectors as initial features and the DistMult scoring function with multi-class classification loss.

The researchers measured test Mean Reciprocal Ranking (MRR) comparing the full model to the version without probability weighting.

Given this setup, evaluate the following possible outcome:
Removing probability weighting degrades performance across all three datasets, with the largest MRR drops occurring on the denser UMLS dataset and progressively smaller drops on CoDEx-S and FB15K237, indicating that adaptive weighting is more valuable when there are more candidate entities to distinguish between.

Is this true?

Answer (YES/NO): NO